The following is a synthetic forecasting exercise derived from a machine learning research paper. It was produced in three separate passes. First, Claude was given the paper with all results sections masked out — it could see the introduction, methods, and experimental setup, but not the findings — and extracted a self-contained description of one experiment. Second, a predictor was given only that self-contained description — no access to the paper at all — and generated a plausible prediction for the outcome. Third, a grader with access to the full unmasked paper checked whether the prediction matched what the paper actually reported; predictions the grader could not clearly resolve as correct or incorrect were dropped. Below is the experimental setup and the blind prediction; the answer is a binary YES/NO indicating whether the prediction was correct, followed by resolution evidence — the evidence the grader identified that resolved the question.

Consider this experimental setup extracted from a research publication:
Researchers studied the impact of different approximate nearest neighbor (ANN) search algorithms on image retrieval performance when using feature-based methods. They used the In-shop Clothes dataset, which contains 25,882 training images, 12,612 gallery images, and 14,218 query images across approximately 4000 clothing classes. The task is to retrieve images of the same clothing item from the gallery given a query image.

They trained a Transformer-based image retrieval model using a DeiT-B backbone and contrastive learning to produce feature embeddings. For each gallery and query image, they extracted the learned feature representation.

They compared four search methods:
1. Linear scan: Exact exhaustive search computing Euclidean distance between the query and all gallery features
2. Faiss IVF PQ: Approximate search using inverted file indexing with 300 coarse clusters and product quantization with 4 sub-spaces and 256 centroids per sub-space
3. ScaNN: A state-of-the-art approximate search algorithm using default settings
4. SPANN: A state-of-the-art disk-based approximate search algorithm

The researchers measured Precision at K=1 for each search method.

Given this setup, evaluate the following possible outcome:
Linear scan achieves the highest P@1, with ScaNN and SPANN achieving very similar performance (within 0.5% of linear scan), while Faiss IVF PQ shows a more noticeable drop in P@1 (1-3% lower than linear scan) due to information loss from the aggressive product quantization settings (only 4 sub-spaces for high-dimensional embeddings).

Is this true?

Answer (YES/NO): NO